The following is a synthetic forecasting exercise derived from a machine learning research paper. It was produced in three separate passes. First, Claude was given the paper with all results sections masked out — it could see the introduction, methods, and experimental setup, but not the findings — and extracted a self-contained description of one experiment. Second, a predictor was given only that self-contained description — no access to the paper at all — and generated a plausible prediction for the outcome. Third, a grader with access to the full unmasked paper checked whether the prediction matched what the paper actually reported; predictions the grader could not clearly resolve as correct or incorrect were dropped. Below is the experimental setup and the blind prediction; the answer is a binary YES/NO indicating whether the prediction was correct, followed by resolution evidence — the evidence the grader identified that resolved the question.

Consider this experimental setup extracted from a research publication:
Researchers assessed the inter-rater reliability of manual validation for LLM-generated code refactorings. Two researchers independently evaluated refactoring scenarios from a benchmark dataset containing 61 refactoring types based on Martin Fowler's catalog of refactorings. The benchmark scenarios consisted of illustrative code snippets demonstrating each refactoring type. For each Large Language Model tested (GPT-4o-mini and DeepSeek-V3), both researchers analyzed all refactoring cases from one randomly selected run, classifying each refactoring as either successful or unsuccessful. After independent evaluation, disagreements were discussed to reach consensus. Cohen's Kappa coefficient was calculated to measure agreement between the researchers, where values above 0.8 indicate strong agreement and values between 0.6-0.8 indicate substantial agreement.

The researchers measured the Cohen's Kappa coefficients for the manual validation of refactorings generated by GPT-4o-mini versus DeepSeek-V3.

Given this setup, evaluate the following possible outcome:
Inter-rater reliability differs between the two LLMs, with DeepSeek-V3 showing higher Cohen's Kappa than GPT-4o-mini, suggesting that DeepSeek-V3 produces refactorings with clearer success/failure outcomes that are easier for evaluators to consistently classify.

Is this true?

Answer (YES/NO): NO